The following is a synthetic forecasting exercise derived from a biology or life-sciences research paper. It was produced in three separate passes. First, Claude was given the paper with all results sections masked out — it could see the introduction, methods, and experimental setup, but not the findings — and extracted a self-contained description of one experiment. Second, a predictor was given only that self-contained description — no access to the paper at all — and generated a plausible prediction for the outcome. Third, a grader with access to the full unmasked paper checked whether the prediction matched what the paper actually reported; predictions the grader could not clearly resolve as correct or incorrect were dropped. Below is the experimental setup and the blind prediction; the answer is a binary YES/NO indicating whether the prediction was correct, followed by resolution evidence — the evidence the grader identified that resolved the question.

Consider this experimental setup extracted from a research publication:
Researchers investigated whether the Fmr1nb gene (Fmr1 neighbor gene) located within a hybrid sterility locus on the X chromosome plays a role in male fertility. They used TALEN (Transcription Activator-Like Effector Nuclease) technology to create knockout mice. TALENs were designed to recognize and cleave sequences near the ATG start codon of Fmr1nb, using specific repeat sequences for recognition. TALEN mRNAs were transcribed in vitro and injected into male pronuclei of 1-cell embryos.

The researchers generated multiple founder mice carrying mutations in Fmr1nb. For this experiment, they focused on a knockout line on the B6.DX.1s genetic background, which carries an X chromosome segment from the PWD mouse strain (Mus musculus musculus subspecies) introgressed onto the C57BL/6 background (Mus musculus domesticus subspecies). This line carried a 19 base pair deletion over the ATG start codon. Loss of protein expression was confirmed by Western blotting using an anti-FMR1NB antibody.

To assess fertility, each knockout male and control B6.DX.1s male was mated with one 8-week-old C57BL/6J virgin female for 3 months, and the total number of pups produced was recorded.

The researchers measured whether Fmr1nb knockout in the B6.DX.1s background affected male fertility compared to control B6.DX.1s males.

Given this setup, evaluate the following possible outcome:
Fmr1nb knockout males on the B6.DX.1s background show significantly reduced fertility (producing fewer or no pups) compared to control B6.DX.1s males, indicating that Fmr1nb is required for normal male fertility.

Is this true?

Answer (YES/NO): YES